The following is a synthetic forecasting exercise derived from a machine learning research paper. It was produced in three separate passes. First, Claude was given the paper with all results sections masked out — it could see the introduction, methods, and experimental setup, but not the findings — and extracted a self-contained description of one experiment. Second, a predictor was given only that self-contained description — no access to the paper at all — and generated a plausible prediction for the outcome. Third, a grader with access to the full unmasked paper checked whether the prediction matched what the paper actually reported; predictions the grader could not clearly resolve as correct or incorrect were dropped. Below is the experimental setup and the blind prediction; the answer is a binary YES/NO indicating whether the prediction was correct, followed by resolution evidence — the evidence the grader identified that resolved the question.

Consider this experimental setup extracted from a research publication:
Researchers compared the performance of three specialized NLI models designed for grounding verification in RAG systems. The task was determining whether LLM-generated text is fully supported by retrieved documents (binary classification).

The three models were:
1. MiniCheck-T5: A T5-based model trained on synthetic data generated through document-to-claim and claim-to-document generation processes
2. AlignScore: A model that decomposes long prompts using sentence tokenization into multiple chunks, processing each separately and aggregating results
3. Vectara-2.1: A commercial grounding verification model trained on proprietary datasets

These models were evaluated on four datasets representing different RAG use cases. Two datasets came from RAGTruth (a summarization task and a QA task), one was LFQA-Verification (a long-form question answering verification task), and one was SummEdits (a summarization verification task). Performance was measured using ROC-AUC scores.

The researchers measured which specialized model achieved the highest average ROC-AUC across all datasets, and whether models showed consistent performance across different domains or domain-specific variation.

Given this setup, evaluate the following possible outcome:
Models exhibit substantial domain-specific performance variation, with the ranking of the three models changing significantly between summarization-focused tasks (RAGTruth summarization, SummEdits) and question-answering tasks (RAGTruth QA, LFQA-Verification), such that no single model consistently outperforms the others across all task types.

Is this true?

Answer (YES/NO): NO